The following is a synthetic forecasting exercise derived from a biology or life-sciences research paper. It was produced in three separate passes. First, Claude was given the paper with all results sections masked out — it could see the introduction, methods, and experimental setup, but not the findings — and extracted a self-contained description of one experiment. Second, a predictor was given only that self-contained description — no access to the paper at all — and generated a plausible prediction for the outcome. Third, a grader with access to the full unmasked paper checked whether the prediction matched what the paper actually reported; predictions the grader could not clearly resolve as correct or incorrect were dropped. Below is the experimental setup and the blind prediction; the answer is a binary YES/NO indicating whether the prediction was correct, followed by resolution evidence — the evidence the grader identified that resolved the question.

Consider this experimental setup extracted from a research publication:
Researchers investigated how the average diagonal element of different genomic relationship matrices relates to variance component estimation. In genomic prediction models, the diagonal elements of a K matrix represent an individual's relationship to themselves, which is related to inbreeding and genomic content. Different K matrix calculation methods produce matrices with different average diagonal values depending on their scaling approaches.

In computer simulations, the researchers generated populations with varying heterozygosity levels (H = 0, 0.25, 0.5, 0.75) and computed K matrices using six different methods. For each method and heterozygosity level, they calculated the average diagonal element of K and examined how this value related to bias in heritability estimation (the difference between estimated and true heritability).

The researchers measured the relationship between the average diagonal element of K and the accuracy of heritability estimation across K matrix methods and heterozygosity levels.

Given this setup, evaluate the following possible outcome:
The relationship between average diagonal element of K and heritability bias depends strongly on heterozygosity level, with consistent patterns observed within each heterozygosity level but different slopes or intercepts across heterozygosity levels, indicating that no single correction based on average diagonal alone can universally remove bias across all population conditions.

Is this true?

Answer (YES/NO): NO